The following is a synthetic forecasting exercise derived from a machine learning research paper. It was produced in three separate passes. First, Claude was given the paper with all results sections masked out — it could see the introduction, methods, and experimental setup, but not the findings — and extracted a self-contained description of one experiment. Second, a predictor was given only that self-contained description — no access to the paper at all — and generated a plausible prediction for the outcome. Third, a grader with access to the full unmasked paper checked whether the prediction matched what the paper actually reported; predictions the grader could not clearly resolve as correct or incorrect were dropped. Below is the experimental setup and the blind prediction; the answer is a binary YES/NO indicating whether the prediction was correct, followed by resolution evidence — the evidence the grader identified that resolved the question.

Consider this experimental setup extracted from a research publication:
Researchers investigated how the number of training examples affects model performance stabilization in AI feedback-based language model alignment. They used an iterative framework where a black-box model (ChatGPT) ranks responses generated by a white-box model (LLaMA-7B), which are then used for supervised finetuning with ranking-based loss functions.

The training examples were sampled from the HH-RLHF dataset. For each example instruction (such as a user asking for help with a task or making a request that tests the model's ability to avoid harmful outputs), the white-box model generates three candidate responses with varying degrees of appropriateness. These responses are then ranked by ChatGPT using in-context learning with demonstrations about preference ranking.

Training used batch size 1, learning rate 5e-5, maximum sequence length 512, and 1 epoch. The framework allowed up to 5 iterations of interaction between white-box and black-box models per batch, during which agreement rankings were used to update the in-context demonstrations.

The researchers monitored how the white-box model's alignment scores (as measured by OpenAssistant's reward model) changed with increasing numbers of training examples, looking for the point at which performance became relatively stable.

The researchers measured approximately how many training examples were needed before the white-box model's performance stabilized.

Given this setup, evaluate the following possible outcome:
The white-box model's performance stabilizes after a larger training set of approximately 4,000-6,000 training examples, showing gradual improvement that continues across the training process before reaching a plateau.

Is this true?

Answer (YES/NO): NO